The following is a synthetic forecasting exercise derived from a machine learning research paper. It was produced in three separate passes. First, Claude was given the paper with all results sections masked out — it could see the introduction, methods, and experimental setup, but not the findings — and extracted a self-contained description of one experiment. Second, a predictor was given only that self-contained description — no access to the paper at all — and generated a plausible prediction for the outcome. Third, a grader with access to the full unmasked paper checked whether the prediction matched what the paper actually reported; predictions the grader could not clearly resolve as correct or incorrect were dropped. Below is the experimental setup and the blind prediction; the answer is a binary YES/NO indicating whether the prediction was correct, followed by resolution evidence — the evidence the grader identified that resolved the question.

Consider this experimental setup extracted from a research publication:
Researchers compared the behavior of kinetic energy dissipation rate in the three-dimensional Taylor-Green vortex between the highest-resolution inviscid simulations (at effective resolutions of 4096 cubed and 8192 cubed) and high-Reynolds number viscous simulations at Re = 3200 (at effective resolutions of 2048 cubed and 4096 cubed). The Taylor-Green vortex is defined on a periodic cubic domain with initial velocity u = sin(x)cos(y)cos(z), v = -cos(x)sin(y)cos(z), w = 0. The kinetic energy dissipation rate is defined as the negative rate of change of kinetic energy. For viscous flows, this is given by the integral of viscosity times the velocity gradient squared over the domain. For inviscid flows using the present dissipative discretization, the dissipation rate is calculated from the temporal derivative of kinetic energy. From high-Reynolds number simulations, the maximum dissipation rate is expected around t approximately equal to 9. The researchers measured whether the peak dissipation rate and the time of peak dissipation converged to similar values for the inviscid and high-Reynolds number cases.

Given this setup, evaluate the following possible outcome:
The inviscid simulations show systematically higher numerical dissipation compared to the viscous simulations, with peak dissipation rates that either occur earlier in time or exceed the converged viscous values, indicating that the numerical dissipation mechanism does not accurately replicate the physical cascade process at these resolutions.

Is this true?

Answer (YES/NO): NO